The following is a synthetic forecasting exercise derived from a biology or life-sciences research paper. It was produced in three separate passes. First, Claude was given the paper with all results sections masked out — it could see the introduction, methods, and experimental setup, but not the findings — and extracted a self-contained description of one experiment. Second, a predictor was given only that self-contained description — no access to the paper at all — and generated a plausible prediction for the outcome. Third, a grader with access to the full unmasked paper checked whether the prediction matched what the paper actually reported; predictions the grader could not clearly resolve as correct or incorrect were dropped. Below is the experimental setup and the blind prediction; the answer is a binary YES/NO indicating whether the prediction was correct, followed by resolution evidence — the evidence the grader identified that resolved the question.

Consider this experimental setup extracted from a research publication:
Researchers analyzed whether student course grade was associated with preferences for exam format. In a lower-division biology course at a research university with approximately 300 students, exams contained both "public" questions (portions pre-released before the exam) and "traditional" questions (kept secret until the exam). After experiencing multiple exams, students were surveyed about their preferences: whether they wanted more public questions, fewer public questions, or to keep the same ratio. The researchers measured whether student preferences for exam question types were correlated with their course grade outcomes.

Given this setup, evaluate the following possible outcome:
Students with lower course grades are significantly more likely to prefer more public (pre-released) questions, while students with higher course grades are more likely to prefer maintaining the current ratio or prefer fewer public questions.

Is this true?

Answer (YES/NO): NO